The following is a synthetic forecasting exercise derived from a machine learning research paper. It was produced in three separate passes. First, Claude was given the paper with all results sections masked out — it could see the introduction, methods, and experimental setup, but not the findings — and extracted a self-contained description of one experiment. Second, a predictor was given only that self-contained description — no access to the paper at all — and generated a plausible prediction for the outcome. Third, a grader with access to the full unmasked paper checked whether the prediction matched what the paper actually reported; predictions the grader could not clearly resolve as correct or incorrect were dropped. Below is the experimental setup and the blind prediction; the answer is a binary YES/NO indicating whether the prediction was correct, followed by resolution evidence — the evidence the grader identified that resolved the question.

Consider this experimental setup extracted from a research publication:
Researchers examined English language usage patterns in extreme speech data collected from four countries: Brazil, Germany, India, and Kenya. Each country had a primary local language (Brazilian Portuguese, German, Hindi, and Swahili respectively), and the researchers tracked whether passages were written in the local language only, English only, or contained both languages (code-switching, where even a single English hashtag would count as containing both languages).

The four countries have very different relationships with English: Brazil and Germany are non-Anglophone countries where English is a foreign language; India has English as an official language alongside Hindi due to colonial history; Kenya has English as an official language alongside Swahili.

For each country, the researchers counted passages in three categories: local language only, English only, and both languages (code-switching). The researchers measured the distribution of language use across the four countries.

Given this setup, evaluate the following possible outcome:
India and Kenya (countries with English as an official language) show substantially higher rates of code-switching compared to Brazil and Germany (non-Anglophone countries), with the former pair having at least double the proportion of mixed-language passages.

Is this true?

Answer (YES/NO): YES